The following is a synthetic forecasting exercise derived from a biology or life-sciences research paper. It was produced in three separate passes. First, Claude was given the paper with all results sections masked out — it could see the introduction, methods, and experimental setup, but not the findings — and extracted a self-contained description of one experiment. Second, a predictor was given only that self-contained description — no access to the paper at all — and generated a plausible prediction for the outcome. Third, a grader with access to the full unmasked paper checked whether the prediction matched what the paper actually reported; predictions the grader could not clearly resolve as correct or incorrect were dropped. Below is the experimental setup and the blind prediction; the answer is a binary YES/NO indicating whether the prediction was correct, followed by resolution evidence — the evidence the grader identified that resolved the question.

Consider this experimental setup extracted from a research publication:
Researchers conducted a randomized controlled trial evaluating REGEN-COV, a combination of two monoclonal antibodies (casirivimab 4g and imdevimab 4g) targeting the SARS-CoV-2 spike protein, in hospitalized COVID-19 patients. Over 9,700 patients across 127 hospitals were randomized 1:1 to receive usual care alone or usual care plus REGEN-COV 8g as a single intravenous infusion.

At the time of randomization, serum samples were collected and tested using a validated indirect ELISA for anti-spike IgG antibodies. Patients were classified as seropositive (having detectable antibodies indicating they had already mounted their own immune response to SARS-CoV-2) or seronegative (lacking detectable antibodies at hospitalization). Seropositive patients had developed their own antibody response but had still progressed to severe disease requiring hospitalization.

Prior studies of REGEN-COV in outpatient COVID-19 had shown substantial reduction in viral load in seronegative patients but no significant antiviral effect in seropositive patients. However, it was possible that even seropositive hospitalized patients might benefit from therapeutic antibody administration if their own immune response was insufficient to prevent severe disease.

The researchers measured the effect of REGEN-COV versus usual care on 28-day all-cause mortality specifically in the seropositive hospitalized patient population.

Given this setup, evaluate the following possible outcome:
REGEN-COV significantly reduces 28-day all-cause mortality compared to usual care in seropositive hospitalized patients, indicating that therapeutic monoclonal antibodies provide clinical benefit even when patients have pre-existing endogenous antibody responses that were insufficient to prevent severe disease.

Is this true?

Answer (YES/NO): NO